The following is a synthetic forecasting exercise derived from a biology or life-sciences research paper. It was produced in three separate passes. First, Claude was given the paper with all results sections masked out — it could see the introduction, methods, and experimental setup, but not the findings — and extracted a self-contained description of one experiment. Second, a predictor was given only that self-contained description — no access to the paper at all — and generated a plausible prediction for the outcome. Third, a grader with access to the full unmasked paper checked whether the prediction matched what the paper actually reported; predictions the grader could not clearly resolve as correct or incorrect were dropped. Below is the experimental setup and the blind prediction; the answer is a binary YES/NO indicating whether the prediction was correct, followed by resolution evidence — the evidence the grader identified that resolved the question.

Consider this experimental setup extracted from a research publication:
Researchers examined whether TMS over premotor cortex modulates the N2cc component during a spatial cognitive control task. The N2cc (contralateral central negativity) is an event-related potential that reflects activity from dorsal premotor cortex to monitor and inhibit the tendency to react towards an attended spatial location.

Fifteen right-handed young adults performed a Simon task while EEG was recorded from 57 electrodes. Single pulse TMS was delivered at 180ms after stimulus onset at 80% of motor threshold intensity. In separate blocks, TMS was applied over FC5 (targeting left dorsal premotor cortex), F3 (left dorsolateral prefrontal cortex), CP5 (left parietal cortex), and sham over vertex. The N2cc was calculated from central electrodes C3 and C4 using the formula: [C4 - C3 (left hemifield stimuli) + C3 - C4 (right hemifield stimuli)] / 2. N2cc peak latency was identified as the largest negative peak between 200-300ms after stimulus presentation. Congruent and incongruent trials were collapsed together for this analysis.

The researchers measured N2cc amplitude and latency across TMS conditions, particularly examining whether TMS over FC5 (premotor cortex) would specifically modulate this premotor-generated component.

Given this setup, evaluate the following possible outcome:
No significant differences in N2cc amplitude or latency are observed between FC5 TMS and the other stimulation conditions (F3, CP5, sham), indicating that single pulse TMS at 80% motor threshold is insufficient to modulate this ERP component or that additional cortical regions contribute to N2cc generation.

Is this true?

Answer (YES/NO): YES